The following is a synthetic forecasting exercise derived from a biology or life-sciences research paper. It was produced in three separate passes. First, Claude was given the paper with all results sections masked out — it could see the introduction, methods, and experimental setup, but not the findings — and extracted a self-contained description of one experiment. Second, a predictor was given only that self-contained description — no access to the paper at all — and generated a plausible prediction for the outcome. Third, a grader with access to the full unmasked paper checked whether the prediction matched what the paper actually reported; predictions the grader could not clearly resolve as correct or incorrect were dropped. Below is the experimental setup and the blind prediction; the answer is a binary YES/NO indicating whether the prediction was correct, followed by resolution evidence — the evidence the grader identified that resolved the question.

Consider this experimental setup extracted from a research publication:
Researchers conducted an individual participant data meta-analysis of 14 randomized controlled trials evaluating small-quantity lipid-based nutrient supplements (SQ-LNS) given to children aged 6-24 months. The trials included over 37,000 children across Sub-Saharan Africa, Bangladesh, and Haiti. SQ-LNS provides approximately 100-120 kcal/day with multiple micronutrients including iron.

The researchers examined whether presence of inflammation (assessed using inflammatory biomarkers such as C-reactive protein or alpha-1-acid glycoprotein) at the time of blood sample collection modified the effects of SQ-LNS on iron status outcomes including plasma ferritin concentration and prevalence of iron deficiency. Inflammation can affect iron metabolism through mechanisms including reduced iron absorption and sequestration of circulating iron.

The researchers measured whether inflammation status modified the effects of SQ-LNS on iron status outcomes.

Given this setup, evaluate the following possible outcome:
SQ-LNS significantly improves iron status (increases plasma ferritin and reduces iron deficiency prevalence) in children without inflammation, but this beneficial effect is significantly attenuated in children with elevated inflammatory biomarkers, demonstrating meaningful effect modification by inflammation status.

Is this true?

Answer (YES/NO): YES